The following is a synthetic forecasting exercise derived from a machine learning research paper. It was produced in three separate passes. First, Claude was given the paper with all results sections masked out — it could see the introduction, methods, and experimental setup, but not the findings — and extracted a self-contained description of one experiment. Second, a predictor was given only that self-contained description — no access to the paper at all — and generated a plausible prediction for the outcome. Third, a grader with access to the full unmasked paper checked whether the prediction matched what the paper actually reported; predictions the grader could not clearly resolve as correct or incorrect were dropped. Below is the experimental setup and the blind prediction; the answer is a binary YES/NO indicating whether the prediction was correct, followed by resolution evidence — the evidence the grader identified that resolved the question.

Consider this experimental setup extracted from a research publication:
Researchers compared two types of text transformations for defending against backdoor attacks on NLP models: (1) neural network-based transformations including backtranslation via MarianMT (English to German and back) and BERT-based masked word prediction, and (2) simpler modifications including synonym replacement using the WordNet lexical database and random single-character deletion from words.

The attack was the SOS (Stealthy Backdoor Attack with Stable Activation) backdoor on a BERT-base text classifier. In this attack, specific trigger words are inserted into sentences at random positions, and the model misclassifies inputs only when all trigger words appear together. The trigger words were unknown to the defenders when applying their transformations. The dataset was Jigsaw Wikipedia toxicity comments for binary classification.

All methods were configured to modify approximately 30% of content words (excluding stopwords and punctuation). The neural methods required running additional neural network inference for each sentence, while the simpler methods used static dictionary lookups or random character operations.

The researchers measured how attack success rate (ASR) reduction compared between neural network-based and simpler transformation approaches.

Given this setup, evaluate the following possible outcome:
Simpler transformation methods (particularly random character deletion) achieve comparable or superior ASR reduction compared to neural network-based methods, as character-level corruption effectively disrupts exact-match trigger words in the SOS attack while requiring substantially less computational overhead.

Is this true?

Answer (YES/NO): YES